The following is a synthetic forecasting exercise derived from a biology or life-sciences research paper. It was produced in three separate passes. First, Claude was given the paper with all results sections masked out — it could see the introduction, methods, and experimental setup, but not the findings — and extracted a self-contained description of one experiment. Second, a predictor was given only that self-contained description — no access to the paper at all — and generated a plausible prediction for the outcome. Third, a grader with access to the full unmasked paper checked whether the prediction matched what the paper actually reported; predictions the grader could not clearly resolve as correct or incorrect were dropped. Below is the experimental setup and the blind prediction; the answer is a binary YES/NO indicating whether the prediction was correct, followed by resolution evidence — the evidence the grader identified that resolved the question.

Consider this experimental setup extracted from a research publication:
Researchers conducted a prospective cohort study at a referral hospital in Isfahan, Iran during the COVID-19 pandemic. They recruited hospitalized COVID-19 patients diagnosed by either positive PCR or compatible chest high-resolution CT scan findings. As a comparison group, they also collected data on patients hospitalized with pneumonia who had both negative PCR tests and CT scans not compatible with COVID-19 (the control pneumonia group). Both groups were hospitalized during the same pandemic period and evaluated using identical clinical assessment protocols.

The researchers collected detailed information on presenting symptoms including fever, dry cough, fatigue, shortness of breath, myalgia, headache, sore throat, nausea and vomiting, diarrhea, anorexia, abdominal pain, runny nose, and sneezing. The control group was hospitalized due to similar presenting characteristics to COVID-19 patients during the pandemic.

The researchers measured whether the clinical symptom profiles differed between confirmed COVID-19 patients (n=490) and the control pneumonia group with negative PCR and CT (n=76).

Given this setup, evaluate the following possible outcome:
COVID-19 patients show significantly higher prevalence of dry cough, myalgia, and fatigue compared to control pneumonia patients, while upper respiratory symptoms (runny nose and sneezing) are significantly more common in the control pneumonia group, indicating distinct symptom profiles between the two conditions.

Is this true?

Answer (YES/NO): NO